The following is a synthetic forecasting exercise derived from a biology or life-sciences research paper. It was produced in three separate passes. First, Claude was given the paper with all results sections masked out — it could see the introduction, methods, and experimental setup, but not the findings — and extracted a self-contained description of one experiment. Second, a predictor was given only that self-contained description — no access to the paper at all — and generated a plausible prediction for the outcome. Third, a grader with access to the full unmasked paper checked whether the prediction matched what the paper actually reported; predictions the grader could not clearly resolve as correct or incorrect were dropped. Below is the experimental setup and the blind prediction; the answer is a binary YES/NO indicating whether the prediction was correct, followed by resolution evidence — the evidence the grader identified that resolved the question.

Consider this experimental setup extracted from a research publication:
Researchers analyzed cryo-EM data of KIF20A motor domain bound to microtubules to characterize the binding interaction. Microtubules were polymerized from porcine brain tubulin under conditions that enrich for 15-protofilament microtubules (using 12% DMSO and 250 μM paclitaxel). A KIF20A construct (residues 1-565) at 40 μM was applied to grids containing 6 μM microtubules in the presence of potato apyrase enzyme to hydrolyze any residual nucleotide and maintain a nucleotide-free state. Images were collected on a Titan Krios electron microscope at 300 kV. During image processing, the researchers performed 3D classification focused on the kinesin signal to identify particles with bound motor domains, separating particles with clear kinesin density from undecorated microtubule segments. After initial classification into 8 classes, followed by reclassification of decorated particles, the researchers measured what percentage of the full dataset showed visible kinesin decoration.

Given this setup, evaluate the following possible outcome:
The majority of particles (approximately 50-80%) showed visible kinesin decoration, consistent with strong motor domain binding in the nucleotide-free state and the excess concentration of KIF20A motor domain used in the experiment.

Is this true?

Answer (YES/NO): NO